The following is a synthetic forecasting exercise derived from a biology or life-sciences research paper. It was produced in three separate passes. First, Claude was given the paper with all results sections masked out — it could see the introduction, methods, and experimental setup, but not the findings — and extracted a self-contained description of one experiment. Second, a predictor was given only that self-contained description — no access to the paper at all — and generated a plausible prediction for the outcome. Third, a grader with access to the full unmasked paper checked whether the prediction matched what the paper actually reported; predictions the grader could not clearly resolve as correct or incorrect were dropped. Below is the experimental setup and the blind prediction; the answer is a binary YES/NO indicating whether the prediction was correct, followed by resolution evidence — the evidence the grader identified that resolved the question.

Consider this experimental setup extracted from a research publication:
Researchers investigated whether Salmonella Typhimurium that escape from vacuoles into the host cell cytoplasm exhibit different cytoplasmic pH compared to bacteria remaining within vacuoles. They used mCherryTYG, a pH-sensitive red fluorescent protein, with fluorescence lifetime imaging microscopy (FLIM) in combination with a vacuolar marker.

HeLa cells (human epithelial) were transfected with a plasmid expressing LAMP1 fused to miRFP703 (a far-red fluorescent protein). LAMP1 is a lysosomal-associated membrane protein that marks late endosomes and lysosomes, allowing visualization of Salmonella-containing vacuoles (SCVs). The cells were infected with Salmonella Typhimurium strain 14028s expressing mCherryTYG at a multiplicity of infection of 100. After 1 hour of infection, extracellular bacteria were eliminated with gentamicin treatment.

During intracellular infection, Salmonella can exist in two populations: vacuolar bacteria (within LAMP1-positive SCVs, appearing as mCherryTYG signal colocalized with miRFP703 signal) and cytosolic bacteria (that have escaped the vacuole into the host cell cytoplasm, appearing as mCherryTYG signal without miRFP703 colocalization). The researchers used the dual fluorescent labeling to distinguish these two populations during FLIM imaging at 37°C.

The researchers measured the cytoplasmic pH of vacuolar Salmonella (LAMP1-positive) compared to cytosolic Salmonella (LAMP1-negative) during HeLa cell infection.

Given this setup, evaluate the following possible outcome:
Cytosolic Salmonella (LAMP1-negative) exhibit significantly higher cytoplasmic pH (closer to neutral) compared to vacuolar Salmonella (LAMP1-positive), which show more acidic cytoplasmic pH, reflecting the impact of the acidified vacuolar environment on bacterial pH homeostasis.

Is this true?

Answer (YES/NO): YES